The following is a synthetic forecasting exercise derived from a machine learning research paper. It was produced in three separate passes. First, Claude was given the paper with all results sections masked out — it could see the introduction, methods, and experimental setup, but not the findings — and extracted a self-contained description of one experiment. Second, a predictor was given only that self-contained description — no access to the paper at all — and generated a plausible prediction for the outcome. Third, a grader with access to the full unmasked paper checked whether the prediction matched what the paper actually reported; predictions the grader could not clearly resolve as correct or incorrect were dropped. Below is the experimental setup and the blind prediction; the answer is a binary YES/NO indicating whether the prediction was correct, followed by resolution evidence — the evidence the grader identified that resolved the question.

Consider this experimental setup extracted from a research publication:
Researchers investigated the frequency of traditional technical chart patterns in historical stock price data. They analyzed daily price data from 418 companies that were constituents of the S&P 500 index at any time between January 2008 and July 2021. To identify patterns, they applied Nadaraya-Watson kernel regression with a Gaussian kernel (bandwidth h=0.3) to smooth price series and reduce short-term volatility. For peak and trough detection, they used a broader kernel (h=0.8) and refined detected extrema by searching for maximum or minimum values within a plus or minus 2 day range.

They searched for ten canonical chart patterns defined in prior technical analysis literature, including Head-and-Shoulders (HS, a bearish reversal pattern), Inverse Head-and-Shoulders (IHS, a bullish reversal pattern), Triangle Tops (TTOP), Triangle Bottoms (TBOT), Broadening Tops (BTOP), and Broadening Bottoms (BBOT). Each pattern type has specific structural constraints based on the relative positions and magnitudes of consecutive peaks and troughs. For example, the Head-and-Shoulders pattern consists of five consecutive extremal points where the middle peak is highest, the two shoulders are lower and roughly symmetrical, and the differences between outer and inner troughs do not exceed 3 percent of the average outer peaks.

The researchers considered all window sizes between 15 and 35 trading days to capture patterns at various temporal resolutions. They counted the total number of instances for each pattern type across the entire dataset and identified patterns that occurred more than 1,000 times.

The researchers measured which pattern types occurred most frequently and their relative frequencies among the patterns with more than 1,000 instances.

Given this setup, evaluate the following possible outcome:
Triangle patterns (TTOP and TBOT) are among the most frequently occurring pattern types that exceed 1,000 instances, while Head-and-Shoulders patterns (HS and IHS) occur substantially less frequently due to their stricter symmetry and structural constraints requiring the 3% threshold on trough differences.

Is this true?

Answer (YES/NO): NO